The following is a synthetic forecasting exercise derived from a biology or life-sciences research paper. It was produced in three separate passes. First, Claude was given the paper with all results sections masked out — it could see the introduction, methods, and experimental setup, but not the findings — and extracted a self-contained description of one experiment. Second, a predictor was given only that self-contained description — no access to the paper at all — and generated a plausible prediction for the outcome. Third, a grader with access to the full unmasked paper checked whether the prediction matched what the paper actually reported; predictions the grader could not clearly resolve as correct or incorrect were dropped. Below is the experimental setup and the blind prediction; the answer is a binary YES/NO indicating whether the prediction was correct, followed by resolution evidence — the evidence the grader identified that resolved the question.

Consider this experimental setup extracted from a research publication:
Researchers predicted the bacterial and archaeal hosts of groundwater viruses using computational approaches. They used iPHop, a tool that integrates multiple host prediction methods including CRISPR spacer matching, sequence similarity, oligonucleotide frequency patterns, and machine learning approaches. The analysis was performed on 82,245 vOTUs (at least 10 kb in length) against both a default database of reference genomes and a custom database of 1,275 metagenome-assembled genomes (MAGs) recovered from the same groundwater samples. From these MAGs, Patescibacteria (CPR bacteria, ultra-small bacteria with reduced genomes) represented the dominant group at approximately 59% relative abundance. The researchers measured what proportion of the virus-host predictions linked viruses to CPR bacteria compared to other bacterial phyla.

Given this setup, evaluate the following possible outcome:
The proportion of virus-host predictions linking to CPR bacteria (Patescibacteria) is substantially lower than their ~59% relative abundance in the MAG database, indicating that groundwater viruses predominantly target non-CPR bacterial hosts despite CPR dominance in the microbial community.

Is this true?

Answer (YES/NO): YES